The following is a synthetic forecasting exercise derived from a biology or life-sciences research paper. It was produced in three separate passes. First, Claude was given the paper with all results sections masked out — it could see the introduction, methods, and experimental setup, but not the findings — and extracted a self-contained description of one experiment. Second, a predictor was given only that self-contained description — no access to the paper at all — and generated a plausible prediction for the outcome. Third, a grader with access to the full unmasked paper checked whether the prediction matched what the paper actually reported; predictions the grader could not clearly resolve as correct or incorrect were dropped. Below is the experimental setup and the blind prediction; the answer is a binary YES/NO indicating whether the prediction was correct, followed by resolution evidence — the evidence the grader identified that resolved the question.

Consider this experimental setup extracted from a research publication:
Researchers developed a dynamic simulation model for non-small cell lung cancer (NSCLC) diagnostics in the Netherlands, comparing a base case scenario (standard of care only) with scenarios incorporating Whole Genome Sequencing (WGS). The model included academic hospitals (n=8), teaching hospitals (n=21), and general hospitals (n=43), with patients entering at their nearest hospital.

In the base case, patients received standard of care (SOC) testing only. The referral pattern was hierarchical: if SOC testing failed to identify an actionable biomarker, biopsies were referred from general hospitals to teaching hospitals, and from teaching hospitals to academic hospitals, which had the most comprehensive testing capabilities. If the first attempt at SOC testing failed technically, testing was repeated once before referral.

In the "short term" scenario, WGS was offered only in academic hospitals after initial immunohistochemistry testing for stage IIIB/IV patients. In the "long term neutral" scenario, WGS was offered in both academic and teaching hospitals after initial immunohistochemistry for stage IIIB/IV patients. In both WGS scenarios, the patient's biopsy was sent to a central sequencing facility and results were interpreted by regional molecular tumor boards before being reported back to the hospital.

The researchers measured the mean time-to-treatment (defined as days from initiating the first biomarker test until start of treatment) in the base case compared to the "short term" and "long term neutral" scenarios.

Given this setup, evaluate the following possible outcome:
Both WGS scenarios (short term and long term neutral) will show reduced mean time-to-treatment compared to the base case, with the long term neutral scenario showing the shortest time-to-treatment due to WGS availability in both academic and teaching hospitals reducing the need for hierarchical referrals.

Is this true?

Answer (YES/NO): NO